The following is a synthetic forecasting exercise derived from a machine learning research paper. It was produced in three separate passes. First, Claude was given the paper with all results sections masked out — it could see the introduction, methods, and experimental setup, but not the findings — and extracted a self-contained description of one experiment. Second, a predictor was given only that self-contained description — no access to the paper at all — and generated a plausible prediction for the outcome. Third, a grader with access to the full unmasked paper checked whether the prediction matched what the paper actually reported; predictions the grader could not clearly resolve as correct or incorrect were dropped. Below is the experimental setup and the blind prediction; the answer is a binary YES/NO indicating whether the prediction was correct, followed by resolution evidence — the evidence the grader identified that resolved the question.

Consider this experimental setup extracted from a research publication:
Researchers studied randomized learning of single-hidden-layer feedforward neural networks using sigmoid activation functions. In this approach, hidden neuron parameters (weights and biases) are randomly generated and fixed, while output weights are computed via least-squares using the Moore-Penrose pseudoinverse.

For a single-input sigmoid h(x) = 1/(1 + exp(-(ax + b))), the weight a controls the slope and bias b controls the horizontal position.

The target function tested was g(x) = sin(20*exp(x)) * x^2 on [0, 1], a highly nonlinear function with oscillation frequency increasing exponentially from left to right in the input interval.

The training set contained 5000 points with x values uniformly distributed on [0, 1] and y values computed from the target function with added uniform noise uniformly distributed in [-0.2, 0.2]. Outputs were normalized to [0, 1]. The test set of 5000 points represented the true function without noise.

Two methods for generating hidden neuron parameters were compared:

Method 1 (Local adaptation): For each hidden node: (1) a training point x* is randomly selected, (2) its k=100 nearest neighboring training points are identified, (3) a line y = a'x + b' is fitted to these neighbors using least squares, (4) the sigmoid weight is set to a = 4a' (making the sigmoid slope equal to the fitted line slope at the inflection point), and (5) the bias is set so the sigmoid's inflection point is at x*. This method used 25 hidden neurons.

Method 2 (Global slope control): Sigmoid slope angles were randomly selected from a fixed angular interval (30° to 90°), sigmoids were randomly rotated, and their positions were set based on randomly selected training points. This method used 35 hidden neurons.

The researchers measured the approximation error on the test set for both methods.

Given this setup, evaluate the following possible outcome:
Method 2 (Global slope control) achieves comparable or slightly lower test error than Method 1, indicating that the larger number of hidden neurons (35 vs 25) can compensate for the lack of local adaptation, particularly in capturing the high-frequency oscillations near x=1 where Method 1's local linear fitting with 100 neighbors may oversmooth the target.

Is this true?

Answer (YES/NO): YES